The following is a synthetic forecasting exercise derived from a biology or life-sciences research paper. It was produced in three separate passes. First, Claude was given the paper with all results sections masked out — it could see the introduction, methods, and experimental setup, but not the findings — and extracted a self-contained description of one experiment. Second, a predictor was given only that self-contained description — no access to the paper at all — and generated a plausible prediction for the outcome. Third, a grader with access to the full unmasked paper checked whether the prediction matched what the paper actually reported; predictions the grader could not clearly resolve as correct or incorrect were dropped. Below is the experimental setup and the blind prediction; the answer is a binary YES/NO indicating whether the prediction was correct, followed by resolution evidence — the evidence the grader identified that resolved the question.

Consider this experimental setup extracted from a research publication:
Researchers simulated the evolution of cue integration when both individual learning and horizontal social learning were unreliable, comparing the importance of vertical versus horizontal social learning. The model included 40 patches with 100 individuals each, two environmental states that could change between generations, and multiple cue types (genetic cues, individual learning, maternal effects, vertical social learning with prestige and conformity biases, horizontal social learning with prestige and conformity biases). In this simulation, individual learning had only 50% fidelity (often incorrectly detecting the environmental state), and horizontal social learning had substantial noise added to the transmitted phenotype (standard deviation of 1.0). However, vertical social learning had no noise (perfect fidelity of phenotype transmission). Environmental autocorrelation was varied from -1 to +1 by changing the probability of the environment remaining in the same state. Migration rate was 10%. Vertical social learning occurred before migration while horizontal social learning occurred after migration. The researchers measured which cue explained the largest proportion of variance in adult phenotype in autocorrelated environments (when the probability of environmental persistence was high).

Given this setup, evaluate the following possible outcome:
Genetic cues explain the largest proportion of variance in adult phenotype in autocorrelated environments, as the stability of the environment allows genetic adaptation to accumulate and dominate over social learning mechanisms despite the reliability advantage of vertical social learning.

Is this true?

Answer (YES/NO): NO